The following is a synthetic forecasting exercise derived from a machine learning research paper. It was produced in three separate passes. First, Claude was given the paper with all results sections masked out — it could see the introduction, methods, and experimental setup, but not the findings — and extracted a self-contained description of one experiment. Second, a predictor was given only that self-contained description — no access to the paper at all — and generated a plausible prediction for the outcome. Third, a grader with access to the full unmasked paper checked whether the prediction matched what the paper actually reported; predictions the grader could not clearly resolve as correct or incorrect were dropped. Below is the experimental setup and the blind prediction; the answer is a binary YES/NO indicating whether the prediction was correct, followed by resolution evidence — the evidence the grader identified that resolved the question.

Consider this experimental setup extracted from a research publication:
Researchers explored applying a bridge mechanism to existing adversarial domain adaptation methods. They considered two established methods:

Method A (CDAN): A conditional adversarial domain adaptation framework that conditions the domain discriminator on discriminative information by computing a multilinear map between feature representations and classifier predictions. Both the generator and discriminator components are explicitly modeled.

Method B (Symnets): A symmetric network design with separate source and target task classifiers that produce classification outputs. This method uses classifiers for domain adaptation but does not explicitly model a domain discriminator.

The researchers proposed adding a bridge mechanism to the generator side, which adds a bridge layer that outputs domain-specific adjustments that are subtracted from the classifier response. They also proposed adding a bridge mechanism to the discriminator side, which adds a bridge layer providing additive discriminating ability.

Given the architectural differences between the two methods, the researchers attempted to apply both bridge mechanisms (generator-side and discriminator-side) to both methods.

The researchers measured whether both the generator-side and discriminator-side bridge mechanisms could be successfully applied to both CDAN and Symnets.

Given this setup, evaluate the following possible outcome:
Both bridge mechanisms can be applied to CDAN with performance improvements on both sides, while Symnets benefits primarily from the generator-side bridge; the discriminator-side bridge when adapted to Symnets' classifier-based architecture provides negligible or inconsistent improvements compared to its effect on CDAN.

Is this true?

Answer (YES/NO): NO